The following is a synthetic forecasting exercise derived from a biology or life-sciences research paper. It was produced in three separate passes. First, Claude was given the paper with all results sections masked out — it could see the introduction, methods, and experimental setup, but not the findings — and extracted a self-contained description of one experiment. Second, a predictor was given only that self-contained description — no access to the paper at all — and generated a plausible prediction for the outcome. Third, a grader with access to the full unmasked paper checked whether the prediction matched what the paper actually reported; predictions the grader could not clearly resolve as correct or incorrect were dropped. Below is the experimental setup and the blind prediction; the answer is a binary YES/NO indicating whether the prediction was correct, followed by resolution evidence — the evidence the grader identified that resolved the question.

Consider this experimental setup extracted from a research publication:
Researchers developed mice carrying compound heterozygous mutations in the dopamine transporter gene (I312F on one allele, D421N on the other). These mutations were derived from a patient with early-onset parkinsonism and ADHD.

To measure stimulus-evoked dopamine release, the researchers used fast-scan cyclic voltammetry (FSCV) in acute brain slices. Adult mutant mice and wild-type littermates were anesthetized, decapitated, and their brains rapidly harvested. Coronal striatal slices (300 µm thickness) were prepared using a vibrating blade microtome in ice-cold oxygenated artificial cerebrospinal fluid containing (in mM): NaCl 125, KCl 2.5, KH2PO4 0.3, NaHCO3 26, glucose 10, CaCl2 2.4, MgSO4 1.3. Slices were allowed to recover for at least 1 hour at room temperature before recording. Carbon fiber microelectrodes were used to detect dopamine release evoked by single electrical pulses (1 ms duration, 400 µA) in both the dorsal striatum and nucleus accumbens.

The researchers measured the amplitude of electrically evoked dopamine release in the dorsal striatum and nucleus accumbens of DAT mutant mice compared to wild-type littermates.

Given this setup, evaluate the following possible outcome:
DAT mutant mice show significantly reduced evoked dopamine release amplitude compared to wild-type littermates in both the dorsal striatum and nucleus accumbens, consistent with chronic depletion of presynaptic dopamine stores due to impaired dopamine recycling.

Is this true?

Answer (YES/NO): YES